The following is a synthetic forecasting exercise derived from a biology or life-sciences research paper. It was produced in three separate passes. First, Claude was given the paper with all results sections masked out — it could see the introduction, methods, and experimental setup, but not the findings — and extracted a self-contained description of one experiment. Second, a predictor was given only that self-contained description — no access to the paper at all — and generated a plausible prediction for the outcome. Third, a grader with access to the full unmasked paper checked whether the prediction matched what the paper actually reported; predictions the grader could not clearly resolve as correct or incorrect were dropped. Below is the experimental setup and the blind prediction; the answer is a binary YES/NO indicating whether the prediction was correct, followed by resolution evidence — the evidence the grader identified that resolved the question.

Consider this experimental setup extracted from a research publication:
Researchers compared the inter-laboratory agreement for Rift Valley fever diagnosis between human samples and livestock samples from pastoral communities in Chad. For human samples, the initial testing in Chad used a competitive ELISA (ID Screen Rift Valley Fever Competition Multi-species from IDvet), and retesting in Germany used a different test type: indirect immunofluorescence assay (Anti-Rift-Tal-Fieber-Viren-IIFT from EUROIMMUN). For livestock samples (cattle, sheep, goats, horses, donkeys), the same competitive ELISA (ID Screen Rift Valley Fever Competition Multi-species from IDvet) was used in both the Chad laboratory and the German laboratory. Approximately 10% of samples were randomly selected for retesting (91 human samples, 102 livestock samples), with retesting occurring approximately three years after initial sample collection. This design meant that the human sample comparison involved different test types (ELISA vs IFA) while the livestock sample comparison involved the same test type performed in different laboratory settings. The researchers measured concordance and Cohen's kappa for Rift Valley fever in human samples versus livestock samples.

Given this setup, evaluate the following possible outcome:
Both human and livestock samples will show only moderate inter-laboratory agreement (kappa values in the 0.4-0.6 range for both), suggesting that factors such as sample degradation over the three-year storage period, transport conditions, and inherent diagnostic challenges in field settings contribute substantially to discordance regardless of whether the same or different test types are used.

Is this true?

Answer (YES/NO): YES